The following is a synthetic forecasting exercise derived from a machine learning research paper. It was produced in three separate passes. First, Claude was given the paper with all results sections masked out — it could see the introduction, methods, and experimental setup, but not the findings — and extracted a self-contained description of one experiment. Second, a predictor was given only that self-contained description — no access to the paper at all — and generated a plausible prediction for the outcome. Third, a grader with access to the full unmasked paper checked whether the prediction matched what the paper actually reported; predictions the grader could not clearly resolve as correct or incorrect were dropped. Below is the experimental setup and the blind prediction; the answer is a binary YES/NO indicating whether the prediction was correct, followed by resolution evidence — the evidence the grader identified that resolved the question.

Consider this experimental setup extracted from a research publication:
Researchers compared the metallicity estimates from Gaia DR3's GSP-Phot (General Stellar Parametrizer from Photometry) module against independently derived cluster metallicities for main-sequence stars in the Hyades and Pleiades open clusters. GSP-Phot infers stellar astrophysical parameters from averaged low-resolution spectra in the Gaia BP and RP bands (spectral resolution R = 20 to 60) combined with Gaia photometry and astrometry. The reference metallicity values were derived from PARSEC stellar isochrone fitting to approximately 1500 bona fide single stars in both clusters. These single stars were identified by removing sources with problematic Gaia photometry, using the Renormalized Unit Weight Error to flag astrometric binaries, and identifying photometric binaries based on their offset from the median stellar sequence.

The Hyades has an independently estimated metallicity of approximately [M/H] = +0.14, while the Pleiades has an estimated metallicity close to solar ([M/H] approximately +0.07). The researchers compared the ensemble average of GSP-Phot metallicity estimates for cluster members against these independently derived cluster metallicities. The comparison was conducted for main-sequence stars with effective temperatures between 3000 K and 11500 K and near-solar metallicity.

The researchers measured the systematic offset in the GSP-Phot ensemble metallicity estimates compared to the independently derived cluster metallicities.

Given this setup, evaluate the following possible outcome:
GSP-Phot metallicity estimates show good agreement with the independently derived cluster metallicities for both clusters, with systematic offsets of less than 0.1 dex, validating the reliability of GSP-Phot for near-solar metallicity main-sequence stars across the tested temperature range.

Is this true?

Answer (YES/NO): NO